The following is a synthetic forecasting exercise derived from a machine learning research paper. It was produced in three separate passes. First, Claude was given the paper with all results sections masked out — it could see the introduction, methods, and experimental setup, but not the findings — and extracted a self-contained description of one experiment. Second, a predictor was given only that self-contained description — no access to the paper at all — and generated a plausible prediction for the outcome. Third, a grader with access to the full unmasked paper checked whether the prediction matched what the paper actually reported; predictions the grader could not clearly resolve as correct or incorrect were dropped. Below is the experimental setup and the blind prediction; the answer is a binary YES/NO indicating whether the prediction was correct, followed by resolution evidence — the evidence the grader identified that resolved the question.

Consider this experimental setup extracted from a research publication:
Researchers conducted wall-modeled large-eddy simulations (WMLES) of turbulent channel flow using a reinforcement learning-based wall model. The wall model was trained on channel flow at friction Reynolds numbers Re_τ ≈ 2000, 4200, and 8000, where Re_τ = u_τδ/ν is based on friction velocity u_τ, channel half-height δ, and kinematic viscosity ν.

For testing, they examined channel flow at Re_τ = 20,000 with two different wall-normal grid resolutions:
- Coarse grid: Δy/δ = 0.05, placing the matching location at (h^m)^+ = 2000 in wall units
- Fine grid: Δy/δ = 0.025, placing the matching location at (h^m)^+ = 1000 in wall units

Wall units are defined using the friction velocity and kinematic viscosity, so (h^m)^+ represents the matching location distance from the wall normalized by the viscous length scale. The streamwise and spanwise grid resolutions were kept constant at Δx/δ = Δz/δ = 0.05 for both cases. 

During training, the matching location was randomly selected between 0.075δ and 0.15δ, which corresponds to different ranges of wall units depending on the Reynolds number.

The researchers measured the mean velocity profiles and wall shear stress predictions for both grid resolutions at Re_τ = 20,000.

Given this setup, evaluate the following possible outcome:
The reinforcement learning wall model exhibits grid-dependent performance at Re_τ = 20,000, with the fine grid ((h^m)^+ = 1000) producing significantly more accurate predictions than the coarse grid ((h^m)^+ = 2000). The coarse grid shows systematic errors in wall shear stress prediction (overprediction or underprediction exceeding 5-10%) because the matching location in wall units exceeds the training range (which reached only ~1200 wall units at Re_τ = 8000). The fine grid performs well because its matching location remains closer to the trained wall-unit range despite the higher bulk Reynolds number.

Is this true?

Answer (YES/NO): YES